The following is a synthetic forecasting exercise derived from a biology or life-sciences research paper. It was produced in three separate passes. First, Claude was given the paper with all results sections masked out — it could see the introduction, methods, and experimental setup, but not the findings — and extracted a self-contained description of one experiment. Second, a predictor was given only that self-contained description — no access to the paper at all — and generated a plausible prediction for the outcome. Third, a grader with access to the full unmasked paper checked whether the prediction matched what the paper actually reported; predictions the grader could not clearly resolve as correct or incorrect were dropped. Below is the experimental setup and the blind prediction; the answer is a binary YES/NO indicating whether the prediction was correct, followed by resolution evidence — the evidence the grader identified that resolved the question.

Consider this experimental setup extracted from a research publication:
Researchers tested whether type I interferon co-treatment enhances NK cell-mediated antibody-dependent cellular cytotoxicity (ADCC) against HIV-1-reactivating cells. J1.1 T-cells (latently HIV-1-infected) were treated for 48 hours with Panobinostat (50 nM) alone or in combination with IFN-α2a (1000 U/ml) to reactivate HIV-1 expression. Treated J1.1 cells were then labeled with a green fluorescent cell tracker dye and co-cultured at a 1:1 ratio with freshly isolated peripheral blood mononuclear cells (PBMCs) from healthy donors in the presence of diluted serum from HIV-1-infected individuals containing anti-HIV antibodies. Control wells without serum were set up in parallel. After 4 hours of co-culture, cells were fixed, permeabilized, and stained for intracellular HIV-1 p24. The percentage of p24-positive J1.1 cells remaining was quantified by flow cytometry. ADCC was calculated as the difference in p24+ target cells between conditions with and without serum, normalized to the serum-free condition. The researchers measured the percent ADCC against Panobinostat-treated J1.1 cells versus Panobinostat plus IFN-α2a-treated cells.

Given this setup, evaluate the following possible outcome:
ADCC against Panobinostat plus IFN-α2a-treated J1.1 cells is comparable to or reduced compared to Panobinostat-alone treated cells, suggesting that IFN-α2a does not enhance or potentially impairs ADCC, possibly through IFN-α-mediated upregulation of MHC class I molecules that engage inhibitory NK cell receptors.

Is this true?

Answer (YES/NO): NO